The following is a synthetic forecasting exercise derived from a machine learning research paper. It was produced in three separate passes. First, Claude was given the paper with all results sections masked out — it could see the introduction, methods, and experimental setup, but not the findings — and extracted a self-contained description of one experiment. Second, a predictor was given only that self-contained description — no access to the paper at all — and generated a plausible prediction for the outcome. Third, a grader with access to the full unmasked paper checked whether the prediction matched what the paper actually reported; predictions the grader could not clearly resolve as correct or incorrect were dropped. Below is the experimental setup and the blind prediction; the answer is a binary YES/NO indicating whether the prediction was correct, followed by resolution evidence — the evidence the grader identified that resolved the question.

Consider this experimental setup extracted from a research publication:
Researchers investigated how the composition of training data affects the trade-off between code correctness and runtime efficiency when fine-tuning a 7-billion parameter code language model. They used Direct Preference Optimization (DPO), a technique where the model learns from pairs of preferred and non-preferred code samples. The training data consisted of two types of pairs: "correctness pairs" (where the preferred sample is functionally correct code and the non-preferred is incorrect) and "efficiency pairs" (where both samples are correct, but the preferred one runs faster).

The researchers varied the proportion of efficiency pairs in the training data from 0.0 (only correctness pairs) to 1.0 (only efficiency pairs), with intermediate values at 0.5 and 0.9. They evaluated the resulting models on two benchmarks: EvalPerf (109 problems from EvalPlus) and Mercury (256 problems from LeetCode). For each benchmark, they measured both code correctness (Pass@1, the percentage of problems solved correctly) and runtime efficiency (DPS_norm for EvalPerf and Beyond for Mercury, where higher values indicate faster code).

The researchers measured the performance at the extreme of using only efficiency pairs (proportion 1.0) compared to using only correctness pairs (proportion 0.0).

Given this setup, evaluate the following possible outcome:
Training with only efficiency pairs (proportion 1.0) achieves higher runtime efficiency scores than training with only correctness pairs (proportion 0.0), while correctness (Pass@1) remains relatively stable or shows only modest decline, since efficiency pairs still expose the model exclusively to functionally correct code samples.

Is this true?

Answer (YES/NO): NO